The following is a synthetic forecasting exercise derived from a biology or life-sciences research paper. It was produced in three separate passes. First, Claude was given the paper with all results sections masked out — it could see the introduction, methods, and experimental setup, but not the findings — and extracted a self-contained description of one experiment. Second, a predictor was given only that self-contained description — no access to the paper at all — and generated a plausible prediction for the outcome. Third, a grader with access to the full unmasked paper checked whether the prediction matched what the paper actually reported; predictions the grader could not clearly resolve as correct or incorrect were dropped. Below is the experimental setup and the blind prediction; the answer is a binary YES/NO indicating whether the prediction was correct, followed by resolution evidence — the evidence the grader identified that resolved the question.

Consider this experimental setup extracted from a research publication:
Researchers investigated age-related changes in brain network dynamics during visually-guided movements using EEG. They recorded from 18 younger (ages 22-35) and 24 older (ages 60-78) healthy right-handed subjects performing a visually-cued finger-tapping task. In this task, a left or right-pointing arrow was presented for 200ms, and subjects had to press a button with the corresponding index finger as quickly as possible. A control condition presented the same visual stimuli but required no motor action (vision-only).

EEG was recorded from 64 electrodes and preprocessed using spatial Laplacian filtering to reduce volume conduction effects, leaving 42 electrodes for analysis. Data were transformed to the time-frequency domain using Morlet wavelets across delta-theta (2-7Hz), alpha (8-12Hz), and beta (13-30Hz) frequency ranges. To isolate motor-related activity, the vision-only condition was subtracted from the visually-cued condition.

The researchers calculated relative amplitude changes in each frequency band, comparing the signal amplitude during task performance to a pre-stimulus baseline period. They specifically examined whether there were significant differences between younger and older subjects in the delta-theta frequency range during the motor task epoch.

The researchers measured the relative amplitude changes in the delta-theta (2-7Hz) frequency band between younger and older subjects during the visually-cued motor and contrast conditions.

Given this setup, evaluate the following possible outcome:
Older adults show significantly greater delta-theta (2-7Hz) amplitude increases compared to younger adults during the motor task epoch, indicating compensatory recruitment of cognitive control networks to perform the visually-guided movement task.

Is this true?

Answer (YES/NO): NO